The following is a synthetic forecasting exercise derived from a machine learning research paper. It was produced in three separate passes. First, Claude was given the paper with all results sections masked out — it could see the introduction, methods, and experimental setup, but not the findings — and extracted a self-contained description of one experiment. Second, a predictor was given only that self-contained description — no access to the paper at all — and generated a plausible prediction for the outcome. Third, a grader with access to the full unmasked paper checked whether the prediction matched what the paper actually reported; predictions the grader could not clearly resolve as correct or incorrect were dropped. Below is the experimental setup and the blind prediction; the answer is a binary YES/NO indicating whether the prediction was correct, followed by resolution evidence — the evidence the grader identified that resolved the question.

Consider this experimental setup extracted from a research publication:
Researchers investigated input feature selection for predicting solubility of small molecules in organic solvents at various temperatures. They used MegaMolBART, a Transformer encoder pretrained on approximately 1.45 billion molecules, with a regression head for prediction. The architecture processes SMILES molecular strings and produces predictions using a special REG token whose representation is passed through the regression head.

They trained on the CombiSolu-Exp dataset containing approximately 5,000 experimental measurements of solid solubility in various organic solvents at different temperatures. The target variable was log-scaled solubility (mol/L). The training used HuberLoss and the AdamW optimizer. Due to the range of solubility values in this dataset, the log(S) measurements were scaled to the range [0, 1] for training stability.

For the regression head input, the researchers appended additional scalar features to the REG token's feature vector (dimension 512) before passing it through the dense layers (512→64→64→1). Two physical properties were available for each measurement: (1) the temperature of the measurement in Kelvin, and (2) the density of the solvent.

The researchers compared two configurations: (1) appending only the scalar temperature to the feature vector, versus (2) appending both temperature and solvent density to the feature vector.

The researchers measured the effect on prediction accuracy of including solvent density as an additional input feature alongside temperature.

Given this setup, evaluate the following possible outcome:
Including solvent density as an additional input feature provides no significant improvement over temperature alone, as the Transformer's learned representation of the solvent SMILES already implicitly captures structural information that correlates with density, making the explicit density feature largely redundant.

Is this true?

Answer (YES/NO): NO